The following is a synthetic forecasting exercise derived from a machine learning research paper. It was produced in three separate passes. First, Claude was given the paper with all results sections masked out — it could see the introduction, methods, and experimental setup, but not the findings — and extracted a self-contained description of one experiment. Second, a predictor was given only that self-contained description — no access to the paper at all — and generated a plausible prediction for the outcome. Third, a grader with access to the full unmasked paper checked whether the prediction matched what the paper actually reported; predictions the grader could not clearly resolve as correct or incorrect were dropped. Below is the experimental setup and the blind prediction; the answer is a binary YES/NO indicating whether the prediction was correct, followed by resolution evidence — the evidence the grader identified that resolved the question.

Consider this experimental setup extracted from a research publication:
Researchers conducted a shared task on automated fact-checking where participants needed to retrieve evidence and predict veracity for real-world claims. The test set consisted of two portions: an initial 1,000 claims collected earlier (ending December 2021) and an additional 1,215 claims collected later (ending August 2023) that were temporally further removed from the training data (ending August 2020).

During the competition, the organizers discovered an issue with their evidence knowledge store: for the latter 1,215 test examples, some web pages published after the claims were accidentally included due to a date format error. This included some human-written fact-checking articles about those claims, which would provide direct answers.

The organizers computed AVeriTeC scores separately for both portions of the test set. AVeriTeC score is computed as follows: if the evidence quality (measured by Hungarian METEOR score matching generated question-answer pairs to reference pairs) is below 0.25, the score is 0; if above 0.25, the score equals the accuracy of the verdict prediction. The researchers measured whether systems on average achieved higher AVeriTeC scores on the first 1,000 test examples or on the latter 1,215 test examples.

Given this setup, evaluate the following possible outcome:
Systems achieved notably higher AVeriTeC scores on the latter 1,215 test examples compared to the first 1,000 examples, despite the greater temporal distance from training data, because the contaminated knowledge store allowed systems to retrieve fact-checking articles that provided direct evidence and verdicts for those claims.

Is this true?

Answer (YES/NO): NO